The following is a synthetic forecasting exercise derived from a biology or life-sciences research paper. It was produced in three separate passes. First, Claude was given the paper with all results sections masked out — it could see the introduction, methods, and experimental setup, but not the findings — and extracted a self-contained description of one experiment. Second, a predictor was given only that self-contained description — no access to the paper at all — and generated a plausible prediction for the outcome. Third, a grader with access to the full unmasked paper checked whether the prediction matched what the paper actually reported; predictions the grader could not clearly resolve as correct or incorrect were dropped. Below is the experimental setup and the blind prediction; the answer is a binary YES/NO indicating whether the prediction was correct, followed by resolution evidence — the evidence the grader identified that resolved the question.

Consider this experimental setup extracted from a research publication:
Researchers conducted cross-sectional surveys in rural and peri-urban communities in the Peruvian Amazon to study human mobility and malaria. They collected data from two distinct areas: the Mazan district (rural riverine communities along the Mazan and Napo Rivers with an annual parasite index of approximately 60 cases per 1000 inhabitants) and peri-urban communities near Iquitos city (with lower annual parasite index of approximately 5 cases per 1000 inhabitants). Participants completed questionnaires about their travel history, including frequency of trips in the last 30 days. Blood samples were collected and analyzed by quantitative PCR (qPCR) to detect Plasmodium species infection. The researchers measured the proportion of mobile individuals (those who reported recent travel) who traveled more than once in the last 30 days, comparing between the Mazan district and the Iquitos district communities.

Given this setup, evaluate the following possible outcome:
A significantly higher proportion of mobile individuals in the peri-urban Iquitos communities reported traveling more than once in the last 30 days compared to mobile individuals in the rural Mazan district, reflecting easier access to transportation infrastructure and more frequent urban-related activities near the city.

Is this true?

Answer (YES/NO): YES